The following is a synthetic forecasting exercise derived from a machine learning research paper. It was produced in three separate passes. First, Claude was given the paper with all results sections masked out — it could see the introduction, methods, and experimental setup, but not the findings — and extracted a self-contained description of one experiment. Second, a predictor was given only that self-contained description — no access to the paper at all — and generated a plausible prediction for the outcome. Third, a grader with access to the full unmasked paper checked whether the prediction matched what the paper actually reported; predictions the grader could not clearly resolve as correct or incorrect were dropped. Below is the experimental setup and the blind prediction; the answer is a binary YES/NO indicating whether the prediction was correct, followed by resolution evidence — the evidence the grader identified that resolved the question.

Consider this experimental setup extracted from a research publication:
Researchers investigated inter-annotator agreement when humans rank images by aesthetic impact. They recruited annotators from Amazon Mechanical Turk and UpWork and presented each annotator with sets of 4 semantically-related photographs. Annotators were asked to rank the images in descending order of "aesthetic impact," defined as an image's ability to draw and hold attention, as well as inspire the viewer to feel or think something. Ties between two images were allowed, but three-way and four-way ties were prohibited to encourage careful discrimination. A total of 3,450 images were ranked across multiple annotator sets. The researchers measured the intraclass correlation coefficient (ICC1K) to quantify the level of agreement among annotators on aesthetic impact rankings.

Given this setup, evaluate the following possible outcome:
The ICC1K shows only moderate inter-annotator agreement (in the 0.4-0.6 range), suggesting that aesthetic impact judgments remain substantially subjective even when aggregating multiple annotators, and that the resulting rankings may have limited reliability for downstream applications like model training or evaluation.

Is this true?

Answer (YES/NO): YES